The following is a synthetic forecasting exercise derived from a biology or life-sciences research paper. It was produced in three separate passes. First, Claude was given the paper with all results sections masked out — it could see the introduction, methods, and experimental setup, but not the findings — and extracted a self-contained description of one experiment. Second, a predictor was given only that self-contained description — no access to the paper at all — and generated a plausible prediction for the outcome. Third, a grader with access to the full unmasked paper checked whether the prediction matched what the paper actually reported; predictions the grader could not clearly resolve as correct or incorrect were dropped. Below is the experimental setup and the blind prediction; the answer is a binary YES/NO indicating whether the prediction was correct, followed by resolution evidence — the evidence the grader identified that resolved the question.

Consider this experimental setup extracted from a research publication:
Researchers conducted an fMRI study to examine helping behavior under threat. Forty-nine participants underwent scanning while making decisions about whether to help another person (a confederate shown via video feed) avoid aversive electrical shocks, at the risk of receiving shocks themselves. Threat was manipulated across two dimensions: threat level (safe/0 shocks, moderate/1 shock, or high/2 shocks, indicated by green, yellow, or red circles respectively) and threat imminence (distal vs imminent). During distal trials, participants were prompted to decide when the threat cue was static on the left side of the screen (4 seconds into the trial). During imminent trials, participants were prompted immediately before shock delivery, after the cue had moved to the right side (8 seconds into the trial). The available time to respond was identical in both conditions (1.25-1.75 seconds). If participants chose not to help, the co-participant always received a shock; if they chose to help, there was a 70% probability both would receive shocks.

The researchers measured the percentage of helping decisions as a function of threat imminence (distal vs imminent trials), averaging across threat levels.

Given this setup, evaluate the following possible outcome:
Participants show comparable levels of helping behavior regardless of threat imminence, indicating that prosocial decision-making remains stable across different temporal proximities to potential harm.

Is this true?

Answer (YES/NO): YES